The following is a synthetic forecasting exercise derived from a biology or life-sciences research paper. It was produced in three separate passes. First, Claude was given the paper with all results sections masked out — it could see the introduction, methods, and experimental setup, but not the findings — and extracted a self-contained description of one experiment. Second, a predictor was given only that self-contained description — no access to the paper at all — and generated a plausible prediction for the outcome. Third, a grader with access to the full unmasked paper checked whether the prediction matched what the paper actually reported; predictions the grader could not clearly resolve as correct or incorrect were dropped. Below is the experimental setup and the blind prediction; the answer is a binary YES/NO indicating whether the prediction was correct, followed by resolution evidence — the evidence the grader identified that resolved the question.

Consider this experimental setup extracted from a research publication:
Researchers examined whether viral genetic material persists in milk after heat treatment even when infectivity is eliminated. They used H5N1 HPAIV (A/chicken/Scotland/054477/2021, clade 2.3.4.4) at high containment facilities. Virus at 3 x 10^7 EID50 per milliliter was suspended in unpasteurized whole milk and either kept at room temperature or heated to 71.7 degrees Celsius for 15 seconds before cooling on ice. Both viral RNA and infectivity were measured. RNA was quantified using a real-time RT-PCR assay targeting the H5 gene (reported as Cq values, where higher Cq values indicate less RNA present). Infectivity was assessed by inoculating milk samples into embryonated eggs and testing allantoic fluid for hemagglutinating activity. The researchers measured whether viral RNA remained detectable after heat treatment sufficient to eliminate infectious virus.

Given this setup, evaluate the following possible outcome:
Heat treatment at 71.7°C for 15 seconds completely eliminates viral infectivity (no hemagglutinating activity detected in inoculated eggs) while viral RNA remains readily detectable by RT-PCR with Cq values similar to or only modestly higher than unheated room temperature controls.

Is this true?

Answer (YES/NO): YES